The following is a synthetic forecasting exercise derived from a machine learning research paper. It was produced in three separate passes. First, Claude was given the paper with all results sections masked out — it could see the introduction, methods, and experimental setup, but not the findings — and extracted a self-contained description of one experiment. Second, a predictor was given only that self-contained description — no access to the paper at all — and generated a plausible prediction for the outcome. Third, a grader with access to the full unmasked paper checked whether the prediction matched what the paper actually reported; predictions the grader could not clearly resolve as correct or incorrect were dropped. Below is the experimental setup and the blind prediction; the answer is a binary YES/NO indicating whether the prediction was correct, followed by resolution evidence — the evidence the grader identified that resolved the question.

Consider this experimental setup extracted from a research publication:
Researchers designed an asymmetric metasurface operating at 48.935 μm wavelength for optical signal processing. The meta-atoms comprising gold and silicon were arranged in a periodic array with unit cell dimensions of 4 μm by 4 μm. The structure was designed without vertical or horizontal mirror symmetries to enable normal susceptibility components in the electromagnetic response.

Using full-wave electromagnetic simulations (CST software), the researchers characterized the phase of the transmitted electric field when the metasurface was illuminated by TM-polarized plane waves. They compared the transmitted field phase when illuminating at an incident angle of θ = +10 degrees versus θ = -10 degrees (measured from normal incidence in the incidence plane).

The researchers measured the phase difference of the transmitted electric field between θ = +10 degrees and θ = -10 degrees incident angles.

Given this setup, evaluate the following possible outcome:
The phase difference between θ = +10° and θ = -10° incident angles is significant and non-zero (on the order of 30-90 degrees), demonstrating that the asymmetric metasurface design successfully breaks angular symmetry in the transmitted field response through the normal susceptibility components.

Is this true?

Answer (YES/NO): NO